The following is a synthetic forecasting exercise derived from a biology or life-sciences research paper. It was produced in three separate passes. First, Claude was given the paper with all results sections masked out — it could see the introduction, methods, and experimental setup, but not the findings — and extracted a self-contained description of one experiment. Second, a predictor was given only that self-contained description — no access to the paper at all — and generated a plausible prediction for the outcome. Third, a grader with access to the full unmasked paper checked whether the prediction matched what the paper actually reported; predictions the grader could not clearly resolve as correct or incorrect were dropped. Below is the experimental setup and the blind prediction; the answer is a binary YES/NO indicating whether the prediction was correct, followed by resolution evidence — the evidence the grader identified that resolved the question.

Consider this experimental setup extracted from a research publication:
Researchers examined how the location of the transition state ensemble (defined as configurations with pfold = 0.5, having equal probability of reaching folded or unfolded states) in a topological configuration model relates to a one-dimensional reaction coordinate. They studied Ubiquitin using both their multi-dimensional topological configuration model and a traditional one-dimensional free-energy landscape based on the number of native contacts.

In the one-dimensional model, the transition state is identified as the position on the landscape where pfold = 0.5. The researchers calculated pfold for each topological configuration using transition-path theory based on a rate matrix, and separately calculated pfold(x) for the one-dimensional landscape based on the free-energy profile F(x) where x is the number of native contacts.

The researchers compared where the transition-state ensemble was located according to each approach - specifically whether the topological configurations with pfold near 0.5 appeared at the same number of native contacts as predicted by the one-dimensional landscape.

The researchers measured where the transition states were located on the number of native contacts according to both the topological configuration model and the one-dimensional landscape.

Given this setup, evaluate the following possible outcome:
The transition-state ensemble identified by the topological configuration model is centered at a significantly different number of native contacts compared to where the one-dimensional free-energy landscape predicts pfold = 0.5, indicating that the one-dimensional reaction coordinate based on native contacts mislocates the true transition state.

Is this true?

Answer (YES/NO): NO